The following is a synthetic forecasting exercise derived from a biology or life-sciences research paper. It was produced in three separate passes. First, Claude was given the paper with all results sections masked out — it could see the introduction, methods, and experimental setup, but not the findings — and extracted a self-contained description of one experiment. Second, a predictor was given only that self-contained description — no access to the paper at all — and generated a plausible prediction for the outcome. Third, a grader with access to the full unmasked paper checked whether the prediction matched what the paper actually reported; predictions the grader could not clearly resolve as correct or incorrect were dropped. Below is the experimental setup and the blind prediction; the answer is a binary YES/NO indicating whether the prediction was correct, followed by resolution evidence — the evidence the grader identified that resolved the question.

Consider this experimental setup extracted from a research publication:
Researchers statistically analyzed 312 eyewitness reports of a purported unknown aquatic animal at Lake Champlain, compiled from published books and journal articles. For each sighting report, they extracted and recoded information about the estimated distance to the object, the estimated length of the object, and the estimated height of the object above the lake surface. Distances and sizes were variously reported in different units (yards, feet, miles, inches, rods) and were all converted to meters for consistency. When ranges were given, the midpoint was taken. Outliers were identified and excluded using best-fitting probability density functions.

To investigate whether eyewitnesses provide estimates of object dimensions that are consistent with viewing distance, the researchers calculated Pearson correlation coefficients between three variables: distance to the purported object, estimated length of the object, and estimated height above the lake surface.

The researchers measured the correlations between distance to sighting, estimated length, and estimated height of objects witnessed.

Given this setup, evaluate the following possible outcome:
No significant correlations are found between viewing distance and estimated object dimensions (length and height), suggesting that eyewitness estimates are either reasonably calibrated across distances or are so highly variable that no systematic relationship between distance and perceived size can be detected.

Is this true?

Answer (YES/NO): YES